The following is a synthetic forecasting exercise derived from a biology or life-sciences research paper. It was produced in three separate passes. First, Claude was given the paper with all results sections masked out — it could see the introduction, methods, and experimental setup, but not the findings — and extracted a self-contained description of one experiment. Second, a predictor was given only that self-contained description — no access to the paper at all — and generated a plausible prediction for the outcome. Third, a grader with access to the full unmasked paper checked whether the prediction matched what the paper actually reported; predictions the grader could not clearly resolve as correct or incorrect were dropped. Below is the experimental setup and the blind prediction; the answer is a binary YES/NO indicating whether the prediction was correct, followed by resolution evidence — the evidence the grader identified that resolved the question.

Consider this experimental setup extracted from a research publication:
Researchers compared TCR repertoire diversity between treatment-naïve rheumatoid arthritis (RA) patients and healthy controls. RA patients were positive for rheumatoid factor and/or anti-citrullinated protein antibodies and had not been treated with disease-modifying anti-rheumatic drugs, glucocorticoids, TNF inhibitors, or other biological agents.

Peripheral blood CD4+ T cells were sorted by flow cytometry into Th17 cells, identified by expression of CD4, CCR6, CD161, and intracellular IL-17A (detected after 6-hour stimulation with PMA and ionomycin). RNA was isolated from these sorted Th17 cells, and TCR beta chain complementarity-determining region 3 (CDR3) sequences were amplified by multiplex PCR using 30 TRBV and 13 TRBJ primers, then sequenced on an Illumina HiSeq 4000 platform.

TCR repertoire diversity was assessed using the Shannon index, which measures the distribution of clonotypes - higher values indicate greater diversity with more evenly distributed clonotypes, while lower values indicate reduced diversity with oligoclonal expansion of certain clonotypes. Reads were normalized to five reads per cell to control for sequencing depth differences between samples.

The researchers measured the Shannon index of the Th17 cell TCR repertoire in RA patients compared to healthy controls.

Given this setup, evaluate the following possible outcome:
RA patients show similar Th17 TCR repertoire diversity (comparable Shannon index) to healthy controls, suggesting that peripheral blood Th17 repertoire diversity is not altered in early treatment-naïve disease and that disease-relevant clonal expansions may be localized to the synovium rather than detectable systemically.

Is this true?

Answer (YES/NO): NO